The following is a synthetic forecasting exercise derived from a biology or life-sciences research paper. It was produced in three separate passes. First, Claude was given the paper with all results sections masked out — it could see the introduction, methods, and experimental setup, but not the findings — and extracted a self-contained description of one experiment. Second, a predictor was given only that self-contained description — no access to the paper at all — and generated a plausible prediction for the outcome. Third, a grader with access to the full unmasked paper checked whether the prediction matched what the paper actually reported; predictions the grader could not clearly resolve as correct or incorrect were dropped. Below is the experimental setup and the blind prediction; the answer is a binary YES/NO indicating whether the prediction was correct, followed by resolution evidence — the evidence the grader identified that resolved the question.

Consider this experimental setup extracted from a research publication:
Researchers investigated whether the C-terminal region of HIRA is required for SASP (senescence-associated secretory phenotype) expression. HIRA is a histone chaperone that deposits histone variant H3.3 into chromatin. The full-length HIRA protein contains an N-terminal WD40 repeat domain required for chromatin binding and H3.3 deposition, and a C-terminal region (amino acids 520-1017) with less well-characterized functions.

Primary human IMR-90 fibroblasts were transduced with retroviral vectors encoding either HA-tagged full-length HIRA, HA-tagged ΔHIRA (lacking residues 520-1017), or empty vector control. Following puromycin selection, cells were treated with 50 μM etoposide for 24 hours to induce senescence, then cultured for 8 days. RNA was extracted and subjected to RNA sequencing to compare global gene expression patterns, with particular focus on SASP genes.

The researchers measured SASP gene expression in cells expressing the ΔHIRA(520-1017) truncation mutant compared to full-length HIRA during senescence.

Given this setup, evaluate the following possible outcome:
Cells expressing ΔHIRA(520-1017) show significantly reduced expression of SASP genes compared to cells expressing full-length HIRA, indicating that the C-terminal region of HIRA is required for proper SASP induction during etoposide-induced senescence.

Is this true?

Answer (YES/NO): YES